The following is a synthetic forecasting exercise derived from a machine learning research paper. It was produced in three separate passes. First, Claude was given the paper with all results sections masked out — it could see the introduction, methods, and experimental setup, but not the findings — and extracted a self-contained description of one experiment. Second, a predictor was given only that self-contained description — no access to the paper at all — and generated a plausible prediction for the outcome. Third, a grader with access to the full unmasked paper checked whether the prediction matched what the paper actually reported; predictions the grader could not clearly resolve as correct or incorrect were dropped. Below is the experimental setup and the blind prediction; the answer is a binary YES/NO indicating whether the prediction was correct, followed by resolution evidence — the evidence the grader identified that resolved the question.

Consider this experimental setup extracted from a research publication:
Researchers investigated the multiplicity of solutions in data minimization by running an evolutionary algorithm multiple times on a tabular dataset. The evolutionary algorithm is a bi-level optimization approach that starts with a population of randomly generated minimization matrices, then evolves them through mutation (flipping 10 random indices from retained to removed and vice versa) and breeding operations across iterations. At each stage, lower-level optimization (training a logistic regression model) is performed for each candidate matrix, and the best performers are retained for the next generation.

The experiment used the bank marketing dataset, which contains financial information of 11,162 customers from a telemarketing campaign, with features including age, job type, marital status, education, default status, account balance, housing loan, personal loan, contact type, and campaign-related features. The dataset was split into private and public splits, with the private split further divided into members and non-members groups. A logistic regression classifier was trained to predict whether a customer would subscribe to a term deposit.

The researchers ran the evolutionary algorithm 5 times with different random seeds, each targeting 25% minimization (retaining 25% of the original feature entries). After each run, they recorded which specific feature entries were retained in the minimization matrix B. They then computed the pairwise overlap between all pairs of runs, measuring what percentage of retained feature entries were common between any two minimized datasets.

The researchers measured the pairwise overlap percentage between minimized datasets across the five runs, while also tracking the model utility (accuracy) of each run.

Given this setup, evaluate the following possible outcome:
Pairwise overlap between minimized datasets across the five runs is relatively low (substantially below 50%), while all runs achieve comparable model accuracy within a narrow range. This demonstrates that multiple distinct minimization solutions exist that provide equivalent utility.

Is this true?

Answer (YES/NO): YES